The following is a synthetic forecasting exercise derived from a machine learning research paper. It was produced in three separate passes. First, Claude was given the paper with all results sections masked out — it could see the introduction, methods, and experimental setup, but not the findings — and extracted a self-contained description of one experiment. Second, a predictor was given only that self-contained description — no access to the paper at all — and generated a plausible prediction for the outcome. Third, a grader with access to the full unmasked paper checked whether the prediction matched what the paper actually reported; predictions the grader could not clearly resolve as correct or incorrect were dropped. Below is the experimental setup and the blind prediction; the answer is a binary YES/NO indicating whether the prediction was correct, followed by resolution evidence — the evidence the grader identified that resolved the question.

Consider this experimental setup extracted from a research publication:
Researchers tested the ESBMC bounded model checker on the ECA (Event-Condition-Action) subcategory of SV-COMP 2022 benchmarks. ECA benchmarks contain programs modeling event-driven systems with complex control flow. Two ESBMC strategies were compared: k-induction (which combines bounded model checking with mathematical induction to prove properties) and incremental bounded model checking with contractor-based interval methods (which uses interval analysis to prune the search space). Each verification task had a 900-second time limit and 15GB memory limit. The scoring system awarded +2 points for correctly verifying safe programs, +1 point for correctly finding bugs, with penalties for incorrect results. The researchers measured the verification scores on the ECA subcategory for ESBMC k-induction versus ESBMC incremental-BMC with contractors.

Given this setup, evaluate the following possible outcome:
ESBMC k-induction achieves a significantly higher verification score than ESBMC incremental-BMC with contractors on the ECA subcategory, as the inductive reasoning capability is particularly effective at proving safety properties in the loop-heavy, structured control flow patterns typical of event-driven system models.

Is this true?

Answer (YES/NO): YES